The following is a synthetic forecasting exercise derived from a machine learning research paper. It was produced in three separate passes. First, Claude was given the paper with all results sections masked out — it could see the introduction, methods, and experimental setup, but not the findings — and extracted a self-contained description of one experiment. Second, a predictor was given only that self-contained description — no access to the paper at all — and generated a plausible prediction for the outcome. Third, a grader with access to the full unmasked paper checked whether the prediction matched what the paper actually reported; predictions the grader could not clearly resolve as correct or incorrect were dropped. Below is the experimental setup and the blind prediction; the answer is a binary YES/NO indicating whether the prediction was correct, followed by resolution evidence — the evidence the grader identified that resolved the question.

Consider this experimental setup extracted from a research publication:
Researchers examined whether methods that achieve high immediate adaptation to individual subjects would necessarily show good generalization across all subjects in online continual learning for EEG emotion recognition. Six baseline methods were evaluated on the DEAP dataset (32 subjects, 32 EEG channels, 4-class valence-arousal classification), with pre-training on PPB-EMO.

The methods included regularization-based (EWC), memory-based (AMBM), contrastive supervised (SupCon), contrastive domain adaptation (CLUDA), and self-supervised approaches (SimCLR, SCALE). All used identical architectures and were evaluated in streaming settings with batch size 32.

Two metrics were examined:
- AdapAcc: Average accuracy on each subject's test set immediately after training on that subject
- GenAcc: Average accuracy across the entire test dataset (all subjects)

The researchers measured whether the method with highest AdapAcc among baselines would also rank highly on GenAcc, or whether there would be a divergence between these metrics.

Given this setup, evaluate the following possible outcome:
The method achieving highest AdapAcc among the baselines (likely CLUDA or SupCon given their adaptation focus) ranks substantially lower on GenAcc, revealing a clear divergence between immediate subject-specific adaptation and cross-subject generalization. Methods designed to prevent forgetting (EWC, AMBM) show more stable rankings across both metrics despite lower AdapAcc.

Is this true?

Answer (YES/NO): NO